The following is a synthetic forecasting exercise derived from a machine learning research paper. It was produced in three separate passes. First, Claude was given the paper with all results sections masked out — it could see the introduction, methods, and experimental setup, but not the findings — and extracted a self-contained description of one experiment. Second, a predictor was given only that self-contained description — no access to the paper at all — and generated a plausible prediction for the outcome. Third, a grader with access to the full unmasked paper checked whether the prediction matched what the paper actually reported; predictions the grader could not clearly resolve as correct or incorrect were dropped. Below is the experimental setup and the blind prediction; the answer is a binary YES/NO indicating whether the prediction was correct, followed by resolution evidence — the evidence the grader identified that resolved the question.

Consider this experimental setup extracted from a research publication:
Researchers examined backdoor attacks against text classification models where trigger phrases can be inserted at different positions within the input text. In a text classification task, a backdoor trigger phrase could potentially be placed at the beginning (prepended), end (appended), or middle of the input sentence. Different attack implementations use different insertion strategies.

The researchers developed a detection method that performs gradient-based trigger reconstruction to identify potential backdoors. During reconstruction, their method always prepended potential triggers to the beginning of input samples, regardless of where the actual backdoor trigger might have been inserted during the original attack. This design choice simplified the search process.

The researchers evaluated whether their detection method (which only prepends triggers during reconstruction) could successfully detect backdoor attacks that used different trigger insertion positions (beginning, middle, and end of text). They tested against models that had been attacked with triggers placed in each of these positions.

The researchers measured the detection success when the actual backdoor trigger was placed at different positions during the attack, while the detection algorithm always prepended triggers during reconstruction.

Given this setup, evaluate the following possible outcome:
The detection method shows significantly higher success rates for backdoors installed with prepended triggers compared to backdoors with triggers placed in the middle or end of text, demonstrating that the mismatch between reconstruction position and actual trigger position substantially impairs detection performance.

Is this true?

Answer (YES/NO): NO